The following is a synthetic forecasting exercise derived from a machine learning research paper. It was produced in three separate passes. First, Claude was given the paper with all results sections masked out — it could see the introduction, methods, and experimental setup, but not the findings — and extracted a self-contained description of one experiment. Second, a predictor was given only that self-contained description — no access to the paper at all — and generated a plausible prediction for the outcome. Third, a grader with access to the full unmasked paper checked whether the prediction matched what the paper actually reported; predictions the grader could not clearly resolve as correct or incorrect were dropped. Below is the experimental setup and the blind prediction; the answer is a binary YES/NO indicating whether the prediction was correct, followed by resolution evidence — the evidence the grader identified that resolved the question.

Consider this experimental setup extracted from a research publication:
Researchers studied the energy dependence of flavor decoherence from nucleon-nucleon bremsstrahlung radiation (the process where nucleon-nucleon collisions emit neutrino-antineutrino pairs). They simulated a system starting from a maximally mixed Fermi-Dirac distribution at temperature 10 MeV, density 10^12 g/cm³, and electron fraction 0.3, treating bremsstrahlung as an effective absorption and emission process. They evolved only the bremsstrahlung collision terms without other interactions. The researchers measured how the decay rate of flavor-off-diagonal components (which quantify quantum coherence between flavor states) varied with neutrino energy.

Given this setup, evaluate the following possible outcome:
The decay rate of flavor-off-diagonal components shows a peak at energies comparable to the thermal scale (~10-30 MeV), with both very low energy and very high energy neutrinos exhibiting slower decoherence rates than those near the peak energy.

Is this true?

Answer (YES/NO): NO